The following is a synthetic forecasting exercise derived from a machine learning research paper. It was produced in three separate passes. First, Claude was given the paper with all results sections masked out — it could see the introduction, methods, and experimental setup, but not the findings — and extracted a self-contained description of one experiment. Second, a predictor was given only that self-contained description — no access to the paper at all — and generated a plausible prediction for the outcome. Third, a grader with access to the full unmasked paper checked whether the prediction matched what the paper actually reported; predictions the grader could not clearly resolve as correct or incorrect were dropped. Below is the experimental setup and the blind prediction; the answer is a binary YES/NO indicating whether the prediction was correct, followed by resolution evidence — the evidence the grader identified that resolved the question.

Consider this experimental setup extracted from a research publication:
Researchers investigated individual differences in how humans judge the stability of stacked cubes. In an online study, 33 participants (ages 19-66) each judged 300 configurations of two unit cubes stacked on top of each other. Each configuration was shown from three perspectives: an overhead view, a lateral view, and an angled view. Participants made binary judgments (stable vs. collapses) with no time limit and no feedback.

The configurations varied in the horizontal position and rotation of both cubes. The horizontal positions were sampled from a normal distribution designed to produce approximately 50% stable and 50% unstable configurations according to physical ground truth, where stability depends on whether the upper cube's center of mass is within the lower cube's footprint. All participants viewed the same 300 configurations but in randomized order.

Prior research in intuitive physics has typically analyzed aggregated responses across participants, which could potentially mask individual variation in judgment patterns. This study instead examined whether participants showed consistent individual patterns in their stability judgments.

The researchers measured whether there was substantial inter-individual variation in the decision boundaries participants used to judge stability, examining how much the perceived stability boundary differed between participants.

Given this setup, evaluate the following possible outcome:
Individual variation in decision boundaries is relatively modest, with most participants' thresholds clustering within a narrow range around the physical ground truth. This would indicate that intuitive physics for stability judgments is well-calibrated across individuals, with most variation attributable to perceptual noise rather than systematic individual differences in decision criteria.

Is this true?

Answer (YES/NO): NO